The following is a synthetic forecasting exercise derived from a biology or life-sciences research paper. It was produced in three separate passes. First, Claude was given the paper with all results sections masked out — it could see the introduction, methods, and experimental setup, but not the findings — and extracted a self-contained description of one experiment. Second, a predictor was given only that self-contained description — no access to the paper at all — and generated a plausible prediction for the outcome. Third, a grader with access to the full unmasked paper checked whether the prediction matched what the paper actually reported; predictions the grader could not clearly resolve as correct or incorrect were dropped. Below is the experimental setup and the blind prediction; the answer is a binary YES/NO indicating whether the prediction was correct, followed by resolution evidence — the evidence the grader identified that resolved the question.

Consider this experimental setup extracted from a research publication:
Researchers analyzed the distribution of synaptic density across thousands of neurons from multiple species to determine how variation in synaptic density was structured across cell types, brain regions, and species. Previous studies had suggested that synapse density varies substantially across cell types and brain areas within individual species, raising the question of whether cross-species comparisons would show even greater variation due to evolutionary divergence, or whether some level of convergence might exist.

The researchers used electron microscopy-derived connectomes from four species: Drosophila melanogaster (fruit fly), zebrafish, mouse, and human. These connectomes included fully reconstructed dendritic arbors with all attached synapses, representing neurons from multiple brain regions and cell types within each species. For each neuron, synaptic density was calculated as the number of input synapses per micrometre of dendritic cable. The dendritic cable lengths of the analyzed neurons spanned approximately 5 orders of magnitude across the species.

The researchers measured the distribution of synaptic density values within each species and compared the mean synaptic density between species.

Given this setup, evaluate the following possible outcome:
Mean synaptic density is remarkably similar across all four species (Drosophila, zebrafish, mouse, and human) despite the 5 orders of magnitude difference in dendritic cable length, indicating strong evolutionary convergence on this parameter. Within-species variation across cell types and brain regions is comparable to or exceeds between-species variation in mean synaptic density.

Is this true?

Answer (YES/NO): YES